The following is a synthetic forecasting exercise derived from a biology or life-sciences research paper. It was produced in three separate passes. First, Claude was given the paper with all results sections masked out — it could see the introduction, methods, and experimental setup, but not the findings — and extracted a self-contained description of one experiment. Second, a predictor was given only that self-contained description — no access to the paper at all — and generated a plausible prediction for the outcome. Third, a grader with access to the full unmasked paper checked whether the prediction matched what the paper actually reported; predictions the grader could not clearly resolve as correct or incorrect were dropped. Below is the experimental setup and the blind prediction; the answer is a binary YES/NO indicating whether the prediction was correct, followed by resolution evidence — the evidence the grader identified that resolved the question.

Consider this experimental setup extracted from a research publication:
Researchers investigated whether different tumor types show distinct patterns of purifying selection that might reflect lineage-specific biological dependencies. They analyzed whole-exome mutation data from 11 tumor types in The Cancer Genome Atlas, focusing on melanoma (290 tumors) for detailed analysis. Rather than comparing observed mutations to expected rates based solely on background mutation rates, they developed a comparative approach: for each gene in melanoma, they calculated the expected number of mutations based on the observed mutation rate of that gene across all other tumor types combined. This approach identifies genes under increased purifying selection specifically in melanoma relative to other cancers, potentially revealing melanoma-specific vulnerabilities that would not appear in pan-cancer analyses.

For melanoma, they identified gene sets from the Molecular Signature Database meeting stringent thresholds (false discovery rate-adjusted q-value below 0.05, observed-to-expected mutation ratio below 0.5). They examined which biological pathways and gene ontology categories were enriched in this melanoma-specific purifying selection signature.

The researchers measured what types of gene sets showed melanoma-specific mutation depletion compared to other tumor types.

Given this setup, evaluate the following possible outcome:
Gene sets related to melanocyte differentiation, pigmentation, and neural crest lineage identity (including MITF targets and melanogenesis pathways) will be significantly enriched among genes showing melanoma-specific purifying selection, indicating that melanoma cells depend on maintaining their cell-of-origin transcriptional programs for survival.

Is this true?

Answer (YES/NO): NO